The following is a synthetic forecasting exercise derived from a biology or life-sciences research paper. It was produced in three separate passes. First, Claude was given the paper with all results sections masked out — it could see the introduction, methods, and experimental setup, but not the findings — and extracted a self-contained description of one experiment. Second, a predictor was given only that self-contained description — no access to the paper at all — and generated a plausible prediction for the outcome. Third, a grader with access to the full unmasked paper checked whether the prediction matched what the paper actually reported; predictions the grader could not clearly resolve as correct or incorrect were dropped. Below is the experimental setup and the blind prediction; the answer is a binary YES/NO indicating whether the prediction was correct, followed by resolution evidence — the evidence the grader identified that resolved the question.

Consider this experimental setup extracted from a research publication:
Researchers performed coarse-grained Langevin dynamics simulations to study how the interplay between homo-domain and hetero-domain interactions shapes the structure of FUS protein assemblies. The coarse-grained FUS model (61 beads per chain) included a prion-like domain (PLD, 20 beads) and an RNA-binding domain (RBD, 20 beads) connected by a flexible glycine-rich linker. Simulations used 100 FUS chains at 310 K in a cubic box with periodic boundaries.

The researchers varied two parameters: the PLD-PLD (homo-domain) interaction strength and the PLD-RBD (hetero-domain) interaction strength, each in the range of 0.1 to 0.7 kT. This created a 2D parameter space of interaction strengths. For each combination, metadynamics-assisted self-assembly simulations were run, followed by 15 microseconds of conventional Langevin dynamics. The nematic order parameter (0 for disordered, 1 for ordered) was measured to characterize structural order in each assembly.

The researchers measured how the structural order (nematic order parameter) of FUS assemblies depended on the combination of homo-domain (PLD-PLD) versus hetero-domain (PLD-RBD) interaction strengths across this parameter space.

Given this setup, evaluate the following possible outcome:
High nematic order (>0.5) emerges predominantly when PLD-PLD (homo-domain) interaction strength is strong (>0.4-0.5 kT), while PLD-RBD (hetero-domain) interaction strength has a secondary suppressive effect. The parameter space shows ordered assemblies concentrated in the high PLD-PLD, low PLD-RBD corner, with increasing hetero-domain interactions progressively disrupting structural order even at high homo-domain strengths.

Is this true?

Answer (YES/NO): YES